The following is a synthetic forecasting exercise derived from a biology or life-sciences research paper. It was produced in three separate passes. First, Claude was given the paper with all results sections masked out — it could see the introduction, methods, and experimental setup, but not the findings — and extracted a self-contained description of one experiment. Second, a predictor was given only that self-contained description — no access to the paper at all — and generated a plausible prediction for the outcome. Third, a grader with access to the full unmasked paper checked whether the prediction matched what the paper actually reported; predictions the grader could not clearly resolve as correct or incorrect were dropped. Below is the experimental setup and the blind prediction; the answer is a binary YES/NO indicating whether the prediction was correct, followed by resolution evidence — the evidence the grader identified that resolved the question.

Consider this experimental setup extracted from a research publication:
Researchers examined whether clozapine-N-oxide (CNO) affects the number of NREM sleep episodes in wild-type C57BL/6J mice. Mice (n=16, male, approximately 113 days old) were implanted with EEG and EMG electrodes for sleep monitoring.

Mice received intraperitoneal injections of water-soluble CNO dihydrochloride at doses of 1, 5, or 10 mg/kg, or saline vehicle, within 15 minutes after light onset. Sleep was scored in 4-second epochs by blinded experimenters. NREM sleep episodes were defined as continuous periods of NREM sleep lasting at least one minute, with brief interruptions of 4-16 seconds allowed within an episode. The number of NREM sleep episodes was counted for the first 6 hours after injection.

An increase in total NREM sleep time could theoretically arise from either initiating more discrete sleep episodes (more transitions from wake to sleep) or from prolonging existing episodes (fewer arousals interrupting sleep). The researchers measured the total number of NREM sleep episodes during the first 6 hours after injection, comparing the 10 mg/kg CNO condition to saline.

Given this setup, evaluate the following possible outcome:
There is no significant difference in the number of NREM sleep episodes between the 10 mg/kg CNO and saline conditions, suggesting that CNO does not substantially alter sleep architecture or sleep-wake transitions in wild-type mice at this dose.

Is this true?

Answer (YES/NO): NO